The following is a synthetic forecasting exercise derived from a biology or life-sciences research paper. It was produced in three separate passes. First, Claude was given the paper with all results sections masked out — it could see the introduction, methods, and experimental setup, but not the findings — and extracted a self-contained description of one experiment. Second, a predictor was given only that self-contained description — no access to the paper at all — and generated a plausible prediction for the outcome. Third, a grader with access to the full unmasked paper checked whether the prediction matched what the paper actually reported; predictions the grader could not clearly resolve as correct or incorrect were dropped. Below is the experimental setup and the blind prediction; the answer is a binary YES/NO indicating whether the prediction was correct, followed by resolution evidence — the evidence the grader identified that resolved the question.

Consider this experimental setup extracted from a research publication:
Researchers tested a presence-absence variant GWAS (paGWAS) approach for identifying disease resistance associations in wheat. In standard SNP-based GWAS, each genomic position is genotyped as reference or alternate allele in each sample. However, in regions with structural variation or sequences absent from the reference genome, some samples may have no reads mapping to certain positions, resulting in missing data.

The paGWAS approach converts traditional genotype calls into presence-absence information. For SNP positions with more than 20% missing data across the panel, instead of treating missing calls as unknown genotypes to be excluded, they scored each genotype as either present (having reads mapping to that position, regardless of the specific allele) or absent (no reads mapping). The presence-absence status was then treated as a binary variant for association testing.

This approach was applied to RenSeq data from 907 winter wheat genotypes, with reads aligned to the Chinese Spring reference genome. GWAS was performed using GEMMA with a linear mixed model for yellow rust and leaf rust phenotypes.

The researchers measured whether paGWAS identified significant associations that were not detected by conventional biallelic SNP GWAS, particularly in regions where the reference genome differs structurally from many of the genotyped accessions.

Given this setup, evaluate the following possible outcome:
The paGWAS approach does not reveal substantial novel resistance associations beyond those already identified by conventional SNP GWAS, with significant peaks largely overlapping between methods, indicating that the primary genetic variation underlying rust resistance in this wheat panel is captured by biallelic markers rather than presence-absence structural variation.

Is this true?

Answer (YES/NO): NO